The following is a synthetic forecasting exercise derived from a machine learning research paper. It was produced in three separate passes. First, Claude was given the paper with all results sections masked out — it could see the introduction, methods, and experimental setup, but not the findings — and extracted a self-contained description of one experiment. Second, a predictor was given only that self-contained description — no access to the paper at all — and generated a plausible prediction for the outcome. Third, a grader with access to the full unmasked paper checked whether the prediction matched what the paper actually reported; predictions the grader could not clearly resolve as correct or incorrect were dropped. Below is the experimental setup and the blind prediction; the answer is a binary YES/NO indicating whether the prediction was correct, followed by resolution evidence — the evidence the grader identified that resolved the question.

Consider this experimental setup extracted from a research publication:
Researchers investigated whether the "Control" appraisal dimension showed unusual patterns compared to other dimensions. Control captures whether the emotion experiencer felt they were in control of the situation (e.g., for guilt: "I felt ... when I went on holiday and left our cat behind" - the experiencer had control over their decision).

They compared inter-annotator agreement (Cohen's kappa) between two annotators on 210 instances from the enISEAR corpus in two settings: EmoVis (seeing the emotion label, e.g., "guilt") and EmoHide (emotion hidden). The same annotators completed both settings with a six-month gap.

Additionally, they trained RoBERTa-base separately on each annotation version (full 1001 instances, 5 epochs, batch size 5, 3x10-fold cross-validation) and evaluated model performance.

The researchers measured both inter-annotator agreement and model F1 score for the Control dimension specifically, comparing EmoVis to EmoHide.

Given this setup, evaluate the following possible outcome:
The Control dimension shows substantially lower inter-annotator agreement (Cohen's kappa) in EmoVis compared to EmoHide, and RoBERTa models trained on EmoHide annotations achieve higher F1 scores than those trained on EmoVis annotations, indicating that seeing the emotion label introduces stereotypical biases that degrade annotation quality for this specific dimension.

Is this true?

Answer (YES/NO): NO